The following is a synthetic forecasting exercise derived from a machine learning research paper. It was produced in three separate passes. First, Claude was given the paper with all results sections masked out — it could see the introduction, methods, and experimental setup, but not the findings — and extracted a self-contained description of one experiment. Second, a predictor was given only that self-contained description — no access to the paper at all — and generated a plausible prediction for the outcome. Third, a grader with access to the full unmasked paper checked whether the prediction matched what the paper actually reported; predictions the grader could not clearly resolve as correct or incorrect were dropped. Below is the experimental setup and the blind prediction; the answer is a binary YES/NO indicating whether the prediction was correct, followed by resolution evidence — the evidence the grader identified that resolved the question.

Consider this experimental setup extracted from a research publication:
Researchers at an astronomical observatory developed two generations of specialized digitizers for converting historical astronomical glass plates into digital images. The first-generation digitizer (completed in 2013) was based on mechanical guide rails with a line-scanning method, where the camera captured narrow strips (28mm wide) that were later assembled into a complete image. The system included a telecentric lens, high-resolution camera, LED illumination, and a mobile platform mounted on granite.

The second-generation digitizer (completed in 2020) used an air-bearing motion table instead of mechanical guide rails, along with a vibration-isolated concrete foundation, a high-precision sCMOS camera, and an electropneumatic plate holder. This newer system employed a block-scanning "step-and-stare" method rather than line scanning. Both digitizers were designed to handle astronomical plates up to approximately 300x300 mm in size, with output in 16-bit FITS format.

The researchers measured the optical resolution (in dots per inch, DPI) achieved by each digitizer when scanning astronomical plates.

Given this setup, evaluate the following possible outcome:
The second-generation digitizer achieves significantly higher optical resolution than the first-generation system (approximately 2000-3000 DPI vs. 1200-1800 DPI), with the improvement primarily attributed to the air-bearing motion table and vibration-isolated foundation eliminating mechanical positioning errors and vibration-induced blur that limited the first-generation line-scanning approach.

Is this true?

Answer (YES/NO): NO